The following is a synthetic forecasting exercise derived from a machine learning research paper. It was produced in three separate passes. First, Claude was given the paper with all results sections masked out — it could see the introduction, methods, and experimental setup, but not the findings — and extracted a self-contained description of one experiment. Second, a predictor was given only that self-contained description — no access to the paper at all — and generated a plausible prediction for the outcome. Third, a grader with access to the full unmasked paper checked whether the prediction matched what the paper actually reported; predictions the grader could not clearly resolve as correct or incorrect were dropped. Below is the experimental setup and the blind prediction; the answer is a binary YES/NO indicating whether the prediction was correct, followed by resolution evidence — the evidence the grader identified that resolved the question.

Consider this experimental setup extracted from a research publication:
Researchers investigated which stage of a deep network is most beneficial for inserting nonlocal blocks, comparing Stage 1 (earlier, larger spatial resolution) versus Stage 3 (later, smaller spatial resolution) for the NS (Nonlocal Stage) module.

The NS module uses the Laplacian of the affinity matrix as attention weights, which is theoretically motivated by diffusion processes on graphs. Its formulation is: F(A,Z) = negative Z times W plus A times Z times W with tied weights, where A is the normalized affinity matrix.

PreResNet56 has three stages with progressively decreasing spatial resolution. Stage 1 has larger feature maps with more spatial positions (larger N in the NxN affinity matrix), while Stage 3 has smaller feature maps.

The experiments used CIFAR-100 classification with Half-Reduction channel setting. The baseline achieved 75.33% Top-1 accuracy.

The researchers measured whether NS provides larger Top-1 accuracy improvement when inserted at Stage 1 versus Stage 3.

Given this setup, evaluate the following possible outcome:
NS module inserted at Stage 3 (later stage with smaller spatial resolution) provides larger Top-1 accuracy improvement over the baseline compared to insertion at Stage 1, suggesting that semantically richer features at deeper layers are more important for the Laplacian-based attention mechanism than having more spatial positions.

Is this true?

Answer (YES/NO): NO